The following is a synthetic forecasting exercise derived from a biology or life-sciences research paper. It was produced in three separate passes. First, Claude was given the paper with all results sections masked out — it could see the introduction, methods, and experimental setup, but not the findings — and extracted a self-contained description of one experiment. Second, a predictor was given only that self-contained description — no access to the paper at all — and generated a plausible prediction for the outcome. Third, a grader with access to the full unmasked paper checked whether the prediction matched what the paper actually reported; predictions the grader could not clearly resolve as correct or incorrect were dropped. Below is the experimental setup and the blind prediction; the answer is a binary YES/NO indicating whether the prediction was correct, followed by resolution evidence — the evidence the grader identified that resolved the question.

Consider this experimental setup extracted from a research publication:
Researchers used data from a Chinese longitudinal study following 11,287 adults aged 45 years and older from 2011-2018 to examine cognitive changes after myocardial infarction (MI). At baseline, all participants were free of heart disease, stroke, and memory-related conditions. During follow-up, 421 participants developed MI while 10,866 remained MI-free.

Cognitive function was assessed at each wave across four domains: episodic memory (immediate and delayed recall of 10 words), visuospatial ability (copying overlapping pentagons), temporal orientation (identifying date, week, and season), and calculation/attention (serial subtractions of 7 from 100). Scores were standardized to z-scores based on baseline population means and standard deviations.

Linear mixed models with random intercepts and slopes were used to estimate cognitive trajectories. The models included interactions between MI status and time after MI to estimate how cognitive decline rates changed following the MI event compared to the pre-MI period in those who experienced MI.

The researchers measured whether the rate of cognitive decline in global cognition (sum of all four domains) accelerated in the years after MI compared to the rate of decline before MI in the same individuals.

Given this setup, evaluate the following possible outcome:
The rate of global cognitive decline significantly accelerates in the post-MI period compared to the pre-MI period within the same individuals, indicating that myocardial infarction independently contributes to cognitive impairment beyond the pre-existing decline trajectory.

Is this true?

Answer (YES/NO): NO